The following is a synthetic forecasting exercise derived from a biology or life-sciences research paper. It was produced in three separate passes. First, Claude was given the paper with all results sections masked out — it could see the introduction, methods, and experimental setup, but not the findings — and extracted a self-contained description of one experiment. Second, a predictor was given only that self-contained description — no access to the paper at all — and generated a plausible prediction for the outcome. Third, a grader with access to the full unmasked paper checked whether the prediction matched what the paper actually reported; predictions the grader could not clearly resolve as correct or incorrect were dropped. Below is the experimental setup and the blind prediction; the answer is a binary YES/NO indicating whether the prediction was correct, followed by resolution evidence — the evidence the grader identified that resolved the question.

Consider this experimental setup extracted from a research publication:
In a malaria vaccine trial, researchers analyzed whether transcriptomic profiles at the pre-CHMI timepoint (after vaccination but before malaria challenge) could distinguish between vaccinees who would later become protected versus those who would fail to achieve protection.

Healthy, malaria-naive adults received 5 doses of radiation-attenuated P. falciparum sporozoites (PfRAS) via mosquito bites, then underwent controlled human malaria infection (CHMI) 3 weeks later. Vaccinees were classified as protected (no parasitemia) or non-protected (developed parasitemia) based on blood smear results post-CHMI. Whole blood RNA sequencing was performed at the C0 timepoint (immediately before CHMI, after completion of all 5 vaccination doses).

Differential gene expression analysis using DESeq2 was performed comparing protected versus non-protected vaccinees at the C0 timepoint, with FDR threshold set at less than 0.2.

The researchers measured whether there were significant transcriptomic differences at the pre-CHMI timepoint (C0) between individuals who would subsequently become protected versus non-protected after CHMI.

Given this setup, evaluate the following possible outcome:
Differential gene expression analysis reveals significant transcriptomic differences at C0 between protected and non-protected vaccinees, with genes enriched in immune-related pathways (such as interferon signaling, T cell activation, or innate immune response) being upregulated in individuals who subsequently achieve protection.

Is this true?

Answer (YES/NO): NO